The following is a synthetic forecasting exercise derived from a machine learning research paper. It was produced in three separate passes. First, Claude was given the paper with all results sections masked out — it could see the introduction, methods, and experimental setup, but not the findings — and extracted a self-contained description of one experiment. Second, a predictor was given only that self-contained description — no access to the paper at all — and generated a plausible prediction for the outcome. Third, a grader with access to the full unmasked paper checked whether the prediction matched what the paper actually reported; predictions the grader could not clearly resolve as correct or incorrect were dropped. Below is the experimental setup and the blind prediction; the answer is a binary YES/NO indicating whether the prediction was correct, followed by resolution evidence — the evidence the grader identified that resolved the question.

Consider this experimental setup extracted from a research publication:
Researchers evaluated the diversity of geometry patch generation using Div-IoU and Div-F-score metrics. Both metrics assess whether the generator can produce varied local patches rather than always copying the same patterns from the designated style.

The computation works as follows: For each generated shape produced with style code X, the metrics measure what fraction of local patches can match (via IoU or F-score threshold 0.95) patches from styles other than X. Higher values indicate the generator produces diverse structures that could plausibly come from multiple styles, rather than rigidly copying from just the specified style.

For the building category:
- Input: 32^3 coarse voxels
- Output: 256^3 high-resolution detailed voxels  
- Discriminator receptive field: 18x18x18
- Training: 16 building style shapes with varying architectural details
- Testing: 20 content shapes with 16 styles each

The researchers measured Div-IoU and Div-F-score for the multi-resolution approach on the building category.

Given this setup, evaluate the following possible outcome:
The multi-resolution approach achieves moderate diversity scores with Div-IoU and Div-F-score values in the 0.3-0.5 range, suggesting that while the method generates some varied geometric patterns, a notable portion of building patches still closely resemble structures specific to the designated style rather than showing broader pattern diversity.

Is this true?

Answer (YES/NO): NO